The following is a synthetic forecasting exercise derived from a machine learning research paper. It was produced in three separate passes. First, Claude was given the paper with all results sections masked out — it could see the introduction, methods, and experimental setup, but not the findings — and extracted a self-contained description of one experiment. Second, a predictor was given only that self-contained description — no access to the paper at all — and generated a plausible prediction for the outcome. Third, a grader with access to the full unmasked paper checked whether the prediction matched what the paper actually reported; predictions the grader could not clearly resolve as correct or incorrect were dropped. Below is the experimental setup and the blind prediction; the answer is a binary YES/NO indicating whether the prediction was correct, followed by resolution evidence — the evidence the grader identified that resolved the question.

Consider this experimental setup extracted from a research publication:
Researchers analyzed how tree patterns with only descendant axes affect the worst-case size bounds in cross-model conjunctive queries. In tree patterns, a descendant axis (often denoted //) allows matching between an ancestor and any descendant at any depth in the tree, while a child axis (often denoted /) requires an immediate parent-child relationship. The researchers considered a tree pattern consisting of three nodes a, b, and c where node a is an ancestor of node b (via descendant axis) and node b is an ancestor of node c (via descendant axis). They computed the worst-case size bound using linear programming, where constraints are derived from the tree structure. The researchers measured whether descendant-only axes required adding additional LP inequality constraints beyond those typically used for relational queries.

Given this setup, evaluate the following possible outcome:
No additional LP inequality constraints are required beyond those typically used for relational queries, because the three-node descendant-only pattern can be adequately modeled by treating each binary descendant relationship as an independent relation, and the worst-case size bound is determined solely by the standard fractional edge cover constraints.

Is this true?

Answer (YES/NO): YES